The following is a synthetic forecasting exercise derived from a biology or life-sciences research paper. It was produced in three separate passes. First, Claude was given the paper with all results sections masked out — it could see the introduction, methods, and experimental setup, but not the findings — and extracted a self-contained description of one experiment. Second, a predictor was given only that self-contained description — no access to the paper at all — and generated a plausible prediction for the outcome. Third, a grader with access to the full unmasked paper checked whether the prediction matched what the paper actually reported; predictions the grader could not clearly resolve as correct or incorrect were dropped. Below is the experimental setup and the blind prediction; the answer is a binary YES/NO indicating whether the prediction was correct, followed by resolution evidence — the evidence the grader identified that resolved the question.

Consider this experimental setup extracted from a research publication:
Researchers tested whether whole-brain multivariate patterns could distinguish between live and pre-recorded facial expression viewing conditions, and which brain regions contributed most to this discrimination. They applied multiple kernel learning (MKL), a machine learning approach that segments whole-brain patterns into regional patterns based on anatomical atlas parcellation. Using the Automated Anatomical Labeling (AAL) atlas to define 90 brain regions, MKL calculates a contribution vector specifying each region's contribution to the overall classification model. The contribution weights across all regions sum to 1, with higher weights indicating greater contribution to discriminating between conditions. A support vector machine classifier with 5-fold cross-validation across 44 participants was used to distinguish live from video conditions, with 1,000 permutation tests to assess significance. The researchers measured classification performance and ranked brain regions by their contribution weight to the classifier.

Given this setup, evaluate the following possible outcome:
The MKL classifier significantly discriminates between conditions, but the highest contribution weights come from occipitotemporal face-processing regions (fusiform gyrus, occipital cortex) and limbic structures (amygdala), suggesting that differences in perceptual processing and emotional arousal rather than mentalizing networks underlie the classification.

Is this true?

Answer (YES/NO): NO